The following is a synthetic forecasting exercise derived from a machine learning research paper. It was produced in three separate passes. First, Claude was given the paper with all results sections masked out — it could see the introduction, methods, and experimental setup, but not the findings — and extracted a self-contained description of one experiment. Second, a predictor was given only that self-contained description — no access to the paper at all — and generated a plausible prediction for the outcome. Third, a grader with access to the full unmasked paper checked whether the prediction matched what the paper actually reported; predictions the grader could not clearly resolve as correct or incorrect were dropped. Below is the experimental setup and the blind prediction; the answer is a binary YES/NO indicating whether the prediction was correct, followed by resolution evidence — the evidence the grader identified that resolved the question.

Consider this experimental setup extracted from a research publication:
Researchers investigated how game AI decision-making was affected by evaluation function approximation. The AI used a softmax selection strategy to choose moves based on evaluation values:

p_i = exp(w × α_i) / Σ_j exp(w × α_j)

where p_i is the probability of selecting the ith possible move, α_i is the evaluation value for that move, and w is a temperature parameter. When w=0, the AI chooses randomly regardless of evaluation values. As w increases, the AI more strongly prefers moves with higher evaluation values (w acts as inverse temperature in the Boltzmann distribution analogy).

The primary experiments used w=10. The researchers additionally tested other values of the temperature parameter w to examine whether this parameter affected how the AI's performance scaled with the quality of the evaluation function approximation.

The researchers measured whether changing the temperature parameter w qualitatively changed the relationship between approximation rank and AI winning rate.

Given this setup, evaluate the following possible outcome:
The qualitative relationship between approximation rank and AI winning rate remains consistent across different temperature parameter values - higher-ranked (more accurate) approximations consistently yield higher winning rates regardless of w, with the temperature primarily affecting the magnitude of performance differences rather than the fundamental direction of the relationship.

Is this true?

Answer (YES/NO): YES